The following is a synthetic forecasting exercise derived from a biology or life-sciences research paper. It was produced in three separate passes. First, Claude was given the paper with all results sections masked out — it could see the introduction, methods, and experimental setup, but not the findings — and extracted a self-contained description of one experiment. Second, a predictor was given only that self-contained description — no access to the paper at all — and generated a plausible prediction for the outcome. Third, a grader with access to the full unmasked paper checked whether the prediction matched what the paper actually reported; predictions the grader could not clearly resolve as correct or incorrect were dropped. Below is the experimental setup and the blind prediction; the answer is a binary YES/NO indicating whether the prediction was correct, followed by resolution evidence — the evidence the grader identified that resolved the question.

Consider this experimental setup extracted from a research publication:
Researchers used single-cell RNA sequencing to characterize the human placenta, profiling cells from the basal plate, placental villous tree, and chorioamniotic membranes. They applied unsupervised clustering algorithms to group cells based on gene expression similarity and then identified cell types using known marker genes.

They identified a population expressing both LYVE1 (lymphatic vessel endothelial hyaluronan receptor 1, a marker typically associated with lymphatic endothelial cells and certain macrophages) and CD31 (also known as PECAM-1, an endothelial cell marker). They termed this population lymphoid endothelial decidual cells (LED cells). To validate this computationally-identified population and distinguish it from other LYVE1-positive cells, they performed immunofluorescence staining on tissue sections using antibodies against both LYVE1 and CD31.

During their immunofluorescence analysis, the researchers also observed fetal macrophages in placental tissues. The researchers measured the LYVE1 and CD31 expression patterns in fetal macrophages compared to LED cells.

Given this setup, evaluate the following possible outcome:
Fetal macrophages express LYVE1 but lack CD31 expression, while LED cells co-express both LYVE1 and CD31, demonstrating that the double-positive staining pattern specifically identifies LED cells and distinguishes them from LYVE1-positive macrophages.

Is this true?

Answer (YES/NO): YES